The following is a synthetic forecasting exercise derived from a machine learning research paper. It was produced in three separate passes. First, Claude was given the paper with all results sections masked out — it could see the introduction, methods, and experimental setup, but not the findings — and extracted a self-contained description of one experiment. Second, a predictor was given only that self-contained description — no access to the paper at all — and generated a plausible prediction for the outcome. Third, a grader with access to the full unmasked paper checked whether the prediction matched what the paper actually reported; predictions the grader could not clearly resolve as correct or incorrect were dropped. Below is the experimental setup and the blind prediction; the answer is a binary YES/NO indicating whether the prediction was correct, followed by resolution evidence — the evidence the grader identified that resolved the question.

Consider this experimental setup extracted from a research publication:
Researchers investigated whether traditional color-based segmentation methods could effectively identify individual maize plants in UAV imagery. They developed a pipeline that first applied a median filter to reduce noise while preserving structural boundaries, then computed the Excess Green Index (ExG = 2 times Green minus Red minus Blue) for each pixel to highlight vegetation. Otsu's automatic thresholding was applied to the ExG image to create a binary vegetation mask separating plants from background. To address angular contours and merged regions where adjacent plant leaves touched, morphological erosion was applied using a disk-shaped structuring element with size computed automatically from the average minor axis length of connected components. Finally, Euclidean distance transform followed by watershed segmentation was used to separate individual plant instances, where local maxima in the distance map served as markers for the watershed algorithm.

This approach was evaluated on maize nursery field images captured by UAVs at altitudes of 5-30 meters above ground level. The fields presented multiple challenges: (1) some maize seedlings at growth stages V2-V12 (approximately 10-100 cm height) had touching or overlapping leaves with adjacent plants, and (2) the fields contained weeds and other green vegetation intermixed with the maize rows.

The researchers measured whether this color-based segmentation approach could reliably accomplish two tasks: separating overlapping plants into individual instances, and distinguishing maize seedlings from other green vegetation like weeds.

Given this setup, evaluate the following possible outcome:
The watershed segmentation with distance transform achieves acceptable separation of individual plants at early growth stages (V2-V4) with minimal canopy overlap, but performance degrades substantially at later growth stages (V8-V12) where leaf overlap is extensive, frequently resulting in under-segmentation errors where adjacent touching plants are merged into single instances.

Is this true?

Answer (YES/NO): NO